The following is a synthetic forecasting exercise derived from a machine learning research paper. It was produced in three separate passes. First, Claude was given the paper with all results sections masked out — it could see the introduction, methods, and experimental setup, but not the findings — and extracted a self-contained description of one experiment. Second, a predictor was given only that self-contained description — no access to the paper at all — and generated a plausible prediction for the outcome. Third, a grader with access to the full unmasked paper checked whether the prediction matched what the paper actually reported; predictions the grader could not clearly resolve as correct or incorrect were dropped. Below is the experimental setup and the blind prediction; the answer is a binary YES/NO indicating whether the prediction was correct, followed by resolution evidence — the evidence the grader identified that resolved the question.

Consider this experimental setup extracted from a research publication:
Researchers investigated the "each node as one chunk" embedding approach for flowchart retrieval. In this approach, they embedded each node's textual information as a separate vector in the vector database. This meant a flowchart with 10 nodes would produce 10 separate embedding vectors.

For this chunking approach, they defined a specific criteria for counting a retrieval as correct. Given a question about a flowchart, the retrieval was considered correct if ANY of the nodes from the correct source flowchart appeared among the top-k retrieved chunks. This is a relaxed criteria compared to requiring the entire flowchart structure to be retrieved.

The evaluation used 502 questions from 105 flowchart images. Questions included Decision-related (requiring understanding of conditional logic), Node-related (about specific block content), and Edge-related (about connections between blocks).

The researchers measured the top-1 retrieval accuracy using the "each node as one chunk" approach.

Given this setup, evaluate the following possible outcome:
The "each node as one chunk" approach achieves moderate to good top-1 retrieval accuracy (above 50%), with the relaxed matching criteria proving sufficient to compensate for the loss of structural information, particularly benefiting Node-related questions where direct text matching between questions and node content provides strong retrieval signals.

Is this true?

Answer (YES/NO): YES